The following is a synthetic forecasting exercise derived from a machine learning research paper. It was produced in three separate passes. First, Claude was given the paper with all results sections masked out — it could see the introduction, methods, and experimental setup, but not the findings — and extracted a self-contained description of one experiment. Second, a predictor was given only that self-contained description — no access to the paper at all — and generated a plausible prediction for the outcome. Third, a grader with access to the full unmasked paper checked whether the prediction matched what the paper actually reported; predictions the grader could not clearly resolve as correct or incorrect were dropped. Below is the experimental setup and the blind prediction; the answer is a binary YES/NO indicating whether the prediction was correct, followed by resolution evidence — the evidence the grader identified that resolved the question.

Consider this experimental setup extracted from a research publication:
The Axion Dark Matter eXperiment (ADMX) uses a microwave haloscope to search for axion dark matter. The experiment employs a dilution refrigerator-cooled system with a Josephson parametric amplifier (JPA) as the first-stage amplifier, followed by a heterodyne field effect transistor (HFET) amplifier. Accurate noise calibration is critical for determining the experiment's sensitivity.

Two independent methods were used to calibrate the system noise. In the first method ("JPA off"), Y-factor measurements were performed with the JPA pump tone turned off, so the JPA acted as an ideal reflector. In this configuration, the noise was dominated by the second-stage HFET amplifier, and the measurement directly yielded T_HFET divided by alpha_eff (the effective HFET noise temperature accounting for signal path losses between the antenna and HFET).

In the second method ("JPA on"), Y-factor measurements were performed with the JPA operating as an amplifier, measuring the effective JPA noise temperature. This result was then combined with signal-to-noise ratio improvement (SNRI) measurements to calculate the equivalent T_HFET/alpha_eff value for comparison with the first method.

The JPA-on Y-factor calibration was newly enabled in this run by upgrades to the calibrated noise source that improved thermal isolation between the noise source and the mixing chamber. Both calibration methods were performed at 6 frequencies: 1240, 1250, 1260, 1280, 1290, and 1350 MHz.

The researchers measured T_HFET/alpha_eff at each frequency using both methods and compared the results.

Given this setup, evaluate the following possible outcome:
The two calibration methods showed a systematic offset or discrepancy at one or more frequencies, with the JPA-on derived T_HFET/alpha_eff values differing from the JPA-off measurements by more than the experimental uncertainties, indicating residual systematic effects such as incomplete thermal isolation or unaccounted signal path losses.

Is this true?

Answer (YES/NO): NO